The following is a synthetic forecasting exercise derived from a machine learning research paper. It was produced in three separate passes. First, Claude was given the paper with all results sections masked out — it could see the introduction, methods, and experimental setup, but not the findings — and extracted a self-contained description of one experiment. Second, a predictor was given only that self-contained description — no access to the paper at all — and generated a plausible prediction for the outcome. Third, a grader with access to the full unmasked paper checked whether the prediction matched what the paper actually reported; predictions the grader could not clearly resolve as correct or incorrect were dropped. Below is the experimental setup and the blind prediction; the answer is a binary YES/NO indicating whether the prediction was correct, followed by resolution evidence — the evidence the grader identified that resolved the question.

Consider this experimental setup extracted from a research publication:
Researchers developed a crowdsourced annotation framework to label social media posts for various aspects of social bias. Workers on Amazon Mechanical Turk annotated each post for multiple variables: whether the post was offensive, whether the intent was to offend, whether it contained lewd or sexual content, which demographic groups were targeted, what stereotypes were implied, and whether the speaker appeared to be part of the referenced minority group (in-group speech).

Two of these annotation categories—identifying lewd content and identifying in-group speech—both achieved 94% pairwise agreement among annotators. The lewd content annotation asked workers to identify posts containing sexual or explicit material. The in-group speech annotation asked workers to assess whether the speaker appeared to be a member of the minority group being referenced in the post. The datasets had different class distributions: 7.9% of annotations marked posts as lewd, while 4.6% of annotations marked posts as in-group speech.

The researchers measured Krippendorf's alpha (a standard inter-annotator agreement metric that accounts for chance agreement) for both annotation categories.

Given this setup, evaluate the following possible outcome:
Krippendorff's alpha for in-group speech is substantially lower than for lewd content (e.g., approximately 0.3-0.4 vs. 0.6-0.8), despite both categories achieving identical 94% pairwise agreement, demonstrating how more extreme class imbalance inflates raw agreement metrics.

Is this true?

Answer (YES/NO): NO